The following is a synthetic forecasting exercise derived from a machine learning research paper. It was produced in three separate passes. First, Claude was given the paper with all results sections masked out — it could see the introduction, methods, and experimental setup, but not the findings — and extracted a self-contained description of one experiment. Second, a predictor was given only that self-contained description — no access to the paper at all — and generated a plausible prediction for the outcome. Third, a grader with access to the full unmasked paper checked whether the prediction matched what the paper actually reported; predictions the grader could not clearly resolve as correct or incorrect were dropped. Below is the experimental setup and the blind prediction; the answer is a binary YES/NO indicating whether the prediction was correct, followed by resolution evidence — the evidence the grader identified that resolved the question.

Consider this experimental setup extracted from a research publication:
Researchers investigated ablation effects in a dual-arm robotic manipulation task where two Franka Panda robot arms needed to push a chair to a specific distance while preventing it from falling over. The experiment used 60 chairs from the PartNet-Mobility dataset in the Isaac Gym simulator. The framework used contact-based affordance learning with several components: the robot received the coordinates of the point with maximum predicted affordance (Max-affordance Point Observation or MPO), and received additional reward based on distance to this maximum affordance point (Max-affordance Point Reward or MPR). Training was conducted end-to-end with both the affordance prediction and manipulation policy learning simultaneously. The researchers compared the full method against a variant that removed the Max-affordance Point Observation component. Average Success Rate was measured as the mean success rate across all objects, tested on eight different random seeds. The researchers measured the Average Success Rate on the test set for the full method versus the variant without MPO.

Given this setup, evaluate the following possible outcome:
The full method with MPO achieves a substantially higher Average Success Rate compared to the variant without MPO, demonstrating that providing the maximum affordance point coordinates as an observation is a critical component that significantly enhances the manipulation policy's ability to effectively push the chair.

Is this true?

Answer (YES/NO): NO